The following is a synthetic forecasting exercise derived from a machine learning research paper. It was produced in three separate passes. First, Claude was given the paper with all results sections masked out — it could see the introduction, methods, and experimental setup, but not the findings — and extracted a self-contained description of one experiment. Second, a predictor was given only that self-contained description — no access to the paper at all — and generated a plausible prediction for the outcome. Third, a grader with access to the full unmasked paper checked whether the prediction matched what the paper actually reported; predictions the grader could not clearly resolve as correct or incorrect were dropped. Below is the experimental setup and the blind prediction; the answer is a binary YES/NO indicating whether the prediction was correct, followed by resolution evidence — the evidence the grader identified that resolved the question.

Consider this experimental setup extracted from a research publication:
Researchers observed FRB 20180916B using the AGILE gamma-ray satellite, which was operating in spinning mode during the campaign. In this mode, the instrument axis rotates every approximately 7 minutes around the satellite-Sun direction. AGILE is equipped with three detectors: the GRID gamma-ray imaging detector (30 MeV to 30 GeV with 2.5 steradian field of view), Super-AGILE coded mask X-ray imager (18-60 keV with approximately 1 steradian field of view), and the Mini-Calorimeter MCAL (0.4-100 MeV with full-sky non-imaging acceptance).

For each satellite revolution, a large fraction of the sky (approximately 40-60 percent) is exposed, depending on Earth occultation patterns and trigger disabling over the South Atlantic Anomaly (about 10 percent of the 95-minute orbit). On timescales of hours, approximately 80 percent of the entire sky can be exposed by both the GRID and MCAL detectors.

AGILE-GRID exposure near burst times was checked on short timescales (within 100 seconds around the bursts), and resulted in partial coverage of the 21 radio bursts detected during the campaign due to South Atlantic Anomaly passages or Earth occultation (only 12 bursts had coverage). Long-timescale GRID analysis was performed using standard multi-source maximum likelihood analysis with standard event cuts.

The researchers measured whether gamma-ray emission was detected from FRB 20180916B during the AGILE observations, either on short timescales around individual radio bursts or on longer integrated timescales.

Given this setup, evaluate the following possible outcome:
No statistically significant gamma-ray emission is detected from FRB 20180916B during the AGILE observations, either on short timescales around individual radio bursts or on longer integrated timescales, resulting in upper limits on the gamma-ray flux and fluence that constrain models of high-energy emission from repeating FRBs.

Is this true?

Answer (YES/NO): YES